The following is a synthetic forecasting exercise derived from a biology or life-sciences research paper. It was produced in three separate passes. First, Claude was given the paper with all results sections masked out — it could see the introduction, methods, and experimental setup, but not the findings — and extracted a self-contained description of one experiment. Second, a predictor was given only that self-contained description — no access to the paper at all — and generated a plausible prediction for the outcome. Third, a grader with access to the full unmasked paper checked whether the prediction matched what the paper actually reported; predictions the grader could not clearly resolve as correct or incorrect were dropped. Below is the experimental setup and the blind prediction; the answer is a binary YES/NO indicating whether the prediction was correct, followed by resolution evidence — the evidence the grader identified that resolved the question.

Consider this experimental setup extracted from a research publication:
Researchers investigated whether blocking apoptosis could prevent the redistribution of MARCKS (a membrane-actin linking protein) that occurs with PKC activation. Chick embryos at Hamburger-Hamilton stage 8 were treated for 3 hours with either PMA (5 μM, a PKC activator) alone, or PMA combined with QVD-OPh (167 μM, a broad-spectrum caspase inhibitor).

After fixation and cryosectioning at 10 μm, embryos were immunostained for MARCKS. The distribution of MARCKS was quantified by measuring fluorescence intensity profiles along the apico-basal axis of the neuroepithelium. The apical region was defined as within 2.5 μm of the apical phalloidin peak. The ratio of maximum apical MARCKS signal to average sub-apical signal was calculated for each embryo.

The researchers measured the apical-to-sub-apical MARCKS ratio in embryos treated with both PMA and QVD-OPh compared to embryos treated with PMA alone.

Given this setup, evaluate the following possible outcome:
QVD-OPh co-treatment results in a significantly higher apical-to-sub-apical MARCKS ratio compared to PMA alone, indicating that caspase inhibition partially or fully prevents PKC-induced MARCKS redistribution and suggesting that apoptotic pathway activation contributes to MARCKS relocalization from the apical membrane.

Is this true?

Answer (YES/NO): NO